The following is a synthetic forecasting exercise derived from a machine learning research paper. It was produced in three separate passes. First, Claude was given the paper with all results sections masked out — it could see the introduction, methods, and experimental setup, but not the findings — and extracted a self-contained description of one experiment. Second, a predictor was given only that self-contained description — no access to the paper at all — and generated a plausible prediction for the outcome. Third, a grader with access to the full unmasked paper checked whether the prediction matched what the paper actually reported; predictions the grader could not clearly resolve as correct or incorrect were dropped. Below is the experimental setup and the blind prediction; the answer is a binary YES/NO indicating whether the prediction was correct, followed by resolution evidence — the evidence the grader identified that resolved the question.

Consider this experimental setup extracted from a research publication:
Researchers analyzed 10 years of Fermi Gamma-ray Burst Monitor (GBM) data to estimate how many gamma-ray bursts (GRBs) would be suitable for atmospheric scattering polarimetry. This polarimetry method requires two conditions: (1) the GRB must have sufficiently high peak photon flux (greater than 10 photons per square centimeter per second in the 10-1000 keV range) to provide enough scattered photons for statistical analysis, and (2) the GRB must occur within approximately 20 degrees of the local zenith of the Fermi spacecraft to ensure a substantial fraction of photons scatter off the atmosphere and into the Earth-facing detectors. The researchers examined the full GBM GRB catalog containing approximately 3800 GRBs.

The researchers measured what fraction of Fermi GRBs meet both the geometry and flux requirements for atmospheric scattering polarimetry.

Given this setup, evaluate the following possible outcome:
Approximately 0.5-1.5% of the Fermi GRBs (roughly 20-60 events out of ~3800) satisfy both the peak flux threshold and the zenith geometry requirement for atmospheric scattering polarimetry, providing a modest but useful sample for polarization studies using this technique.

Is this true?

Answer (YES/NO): NO